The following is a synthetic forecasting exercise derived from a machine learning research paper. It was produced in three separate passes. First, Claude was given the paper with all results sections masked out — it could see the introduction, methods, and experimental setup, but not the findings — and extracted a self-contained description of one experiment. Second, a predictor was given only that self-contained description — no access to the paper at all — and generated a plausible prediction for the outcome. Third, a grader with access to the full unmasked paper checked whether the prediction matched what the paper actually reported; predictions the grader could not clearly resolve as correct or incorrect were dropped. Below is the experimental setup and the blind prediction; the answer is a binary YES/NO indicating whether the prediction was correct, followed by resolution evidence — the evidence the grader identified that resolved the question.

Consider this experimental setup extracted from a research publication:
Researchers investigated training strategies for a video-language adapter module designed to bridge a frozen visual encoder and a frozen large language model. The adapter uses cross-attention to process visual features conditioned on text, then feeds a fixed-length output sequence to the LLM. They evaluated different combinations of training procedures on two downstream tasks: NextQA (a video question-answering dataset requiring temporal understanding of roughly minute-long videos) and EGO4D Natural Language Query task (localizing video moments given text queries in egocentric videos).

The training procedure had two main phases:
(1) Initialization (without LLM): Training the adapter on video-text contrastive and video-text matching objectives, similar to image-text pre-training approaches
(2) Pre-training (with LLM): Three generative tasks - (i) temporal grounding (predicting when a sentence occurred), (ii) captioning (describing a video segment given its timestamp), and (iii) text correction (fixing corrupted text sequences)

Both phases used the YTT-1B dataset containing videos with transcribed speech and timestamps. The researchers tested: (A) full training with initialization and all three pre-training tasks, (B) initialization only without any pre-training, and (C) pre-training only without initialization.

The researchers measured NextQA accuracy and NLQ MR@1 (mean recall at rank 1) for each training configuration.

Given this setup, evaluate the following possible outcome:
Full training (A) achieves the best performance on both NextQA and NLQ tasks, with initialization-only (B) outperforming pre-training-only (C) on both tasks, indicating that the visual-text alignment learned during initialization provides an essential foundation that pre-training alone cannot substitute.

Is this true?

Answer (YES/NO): NO